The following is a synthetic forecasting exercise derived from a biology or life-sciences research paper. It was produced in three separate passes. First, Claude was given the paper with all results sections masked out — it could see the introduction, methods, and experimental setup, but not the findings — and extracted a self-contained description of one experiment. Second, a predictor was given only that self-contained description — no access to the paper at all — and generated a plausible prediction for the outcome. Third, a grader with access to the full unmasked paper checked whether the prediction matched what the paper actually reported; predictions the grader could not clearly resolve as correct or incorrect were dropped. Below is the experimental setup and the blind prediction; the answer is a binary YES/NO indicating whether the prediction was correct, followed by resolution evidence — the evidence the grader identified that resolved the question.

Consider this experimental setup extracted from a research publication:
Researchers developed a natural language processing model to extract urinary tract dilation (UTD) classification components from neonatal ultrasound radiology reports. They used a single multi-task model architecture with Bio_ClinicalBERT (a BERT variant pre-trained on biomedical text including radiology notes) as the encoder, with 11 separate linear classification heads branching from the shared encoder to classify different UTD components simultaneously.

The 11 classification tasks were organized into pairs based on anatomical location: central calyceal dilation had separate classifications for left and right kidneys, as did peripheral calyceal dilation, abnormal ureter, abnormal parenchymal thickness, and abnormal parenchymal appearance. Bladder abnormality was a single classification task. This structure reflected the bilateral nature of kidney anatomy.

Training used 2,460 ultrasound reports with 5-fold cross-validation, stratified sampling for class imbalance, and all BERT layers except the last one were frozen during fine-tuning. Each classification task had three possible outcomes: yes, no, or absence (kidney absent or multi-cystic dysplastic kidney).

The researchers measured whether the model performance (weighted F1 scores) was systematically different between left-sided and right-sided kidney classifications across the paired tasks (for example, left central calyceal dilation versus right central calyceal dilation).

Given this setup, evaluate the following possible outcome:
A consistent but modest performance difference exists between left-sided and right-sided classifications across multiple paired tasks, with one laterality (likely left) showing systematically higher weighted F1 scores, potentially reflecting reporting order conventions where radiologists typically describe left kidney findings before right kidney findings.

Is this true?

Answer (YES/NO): NO